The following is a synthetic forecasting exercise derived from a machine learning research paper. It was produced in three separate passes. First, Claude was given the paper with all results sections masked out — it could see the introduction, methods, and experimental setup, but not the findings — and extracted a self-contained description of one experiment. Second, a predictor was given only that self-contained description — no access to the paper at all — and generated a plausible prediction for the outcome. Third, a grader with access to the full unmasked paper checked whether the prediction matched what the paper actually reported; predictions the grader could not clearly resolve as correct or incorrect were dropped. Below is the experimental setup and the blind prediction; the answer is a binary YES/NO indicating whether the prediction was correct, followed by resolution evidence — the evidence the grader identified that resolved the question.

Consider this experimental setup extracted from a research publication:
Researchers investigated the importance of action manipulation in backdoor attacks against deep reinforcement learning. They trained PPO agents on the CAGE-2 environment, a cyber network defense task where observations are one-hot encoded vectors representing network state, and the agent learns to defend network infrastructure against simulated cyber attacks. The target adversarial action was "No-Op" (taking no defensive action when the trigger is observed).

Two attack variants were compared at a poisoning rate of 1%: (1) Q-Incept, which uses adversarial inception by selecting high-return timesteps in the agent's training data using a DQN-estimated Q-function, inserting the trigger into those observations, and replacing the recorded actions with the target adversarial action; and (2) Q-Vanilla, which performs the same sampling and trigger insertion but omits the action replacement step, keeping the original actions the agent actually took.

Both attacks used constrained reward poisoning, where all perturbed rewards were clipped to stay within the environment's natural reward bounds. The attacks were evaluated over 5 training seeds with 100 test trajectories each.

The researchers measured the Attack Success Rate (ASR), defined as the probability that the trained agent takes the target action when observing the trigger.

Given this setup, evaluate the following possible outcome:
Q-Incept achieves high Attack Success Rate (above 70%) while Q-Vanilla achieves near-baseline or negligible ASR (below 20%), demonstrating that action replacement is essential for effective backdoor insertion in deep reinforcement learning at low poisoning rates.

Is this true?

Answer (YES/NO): YES